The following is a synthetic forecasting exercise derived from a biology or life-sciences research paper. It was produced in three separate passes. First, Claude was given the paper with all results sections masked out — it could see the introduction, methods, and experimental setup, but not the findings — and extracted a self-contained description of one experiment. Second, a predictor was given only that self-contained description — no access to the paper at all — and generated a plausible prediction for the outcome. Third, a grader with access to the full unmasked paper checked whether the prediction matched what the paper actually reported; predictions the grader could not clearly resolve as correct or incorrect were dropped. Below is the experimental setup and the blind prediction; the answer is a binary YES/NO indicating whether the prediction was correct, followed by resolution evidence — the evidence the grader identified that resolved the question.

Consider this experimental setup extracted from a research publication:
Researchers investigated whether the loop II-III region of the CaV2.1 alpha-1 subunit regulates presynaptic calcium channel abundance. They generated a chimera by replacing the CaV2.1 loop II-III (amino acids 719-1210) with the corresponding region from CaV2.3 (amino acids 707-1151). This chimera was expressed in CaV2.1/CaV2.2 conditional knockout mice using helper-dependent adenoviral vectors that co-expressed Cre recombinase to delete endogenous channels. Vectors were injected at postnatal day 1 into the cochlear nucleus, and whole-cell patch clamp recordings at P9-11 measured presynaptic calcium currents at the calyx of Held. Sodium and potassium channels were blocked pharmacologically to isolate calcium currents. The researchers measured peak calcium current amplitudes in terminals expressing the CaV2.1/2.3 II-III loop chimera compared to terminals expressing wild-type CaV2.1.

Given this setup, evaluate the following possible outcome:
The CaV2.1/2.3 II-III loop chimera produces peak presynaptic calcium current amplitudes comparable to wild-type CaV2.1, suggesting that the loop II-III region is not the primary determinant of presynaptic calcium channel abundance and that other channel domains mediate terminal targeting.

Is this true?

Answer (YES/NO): NO